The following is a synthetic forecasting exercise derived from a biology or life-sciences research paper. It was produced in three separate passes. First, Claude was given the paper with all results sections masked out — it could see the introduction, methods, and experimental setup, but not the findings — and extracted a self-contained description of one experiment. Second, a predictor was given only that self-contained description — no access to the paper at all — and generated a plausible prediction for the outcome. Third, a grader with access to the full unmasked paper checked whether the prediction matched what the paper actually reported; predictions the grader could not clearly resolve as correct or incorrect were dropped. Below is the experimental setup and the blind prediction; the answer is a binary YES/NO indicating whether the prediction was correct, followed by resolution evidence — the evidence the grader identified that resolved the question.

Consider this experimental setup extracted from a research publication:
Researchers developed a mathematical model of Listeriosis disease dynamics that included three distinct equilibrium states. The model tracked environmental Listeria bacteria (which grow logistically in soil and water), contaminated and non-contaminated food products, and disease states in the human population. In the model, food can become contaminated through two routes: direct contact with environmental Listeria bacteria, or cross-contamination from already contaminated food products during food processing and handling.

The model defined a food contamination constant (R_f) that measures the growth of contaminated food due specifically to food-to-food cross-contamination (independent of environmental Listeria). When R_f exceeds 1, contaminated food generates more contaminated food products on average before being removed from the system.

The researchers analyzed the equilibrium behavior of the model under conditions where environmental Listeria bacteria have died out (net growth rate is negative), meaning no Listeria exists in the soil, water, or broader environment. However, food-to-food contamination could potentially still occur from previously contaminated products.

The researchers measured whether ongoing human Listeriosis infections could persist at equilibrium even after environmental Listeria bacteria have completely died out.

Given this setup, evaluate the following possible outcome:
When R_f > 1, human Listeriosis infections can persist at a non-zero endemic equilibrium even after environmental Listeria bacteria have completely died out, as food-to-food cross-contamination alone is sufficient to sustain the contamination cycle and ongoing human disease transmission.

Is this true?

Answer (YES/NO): YES